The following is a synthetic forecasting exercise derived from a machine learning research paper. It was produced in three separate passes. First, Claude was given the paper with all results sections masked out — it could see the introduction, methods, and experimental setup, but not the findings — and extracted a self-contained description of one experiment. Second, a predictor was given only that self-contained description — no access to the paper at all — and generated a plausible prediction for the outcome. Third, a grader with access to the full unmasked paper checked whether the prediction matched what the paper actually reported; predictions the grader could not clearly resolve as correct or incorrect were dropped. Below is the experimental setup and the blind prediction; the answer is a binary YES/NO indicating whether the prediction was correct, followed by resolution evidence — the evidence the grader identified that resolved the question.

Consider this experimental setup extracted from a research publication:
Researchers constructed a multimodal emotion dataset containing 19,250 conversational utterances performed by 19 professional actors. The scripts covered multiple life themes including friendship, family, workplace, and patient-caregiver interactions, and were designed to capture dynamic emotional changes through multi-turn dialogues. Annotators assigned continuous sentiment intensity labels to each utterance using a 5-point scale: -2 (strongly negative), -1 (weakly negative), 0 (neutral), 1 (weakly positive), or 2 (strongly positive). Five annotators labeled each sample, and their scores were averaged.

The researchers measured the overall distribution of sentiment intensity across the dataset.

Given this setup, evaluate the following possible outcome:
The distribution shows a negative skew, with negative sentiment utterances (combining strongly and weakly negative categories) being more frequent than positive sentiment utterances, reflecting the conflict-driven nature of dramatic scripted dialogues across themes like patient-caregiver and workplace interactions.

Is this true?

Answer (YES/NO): YES